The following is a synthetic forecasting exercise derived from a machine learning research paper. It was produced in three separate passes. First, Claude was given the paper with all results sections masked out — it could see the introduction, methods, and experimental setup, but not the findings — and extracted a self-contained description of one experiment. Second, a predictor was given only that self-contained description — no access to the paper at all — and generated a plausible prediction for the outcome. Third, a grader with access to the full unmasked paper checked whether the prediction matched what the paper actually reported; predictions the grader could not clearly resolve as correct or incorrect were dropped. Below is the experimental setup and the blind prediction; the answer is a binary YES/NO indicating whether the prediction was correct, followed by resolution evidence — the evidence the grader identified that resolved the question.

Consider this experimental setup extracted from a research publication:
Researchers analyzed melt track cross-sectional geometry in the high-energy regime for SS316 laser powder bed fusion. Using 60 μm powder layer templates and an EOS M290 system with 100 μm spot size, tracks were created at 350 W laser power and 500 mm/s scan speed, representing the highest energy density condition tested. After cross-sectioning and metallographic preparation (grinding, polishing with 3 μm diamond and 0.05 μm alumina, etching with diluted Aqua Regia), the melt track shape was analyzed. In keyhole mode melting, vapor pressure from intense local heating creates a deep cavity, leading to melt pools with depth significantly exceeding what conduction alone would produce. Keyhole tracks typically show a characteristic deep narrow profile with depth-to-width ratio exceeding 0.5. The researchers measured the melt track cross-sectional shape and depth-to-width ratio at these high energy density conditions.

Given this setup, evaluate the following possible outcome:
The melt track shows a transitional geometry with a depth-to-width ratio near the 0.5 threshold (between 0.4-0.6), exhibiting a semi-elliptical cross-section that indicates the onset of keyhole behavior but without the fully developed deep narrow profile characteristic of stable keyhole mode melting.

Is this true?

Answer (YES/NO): NO